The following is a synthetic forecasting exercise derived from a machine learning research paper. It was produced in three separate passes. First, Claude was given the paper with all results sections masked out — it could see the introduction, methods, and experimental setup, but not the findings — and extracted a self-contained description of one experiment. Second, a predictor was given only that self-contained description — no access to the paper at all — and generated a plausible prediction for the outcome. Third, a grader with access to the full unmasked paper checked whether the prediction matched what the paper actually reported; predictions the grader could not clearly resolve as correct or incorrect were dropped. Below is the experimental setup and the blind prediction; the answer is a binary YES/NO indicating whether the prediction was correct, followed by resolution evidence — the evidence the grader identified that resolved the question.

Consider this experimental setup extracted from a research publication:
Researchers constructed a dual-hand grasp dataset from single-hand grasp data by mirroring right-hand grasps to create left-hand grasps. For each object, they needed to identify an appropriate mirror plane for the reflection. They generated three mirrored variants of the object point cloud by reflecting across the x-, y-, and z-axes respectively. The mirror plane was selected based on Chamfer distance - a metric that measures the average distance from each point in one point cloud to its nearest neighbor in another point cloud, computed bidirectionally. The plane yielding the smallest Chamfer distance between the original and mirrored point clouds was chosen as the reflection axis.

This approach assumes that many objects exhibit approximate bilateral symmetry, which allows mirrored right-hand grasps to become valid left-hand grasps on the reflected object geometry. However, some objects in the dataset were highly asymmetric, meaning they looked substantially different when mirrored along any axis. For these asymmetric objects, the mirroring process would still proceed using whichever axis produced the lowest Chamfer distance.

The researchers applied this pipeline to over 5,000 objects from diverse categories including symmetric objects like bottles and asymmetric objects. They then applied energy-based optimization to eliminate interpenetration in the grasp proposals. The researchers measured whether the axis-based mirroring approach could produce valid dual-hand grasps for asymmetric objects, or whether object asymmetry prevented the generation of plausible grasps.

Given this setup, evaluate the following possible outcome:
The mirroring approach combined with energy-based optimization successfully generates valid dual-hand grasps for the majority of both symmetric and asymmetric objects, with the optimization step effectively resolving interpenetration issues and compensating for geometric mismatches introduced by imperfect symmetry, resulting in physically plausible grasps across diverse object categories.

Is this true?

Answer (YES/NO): YES